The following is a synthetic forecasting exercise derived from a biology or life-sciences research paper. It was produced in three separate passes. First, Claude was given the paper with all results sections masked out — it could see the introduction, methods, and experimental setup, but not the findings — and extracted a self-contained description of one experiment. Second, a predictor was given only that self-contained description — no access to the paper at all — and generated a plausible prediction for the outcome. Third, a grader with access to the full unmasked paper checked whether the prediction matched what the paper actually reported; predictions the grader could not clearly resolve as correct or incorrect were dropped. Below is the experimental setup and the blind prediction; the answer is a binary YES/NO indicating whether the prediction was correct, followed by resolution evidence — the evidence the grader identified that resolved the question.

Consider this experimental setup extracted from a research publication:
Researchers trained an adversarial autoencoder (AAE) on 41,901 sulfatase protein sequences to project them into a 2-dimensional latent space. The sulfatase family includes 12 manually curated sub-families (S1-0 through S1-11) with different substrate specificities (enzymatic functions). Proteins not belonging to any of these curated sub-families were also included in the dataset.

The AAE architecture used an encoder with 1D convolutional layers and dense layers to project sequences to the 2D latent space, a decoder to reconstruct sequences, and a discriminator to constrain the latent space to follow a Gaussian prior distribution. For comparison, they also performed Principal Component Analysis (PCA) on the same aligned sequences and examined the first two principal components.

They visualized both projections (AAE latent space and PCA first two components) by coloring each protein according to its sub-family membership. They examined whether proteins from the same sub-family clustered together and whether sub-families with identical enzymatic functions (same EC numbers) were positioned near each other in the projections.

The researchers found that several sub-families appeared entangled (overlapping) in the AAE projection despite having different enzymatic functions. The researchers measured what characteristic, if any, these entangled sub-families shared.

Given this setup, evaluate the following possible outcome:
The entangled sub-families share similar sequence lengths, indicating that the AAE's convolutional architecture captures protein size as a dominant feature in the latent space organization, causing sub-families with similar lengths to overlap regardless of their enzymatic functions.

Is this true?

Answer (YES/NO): NO